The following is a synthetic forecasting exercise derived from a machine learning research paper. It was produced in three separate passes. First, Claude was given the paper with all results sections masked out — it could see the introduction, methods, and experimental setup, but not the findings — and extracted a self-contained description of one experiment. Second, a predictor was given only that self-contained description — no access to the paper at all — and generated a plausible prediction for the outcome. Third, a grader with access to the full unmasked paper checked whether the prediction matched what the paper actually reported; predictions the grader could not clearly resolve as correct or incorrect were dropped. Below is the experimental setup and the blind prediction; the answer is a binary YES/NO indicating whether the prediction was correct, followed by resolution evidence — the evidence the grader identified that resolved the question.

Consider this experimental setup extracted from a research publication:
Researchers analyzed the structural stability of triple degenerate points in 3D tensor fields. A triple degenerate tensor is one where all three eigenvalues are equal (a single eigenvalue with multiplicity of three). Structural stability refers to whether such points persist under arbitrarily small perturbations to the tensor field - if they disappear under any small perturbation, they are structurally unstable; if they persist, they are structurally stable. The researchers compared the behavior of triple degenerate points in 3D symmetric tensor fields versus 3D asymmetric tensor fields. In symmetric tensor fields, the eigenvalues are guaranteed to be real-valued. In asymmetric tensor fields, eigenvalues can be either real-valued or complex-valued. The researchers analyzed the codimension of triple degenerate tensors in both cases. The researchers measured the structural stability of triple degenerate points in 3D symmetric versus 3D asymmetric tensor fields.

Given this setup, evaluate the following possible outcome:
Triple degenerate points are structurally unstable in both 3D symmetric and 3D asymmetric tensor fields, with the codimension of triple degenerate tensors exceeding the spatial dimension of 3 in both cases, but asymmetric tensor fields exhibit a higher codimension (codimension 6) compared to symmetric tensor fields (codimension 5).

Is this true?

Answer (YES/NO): NO